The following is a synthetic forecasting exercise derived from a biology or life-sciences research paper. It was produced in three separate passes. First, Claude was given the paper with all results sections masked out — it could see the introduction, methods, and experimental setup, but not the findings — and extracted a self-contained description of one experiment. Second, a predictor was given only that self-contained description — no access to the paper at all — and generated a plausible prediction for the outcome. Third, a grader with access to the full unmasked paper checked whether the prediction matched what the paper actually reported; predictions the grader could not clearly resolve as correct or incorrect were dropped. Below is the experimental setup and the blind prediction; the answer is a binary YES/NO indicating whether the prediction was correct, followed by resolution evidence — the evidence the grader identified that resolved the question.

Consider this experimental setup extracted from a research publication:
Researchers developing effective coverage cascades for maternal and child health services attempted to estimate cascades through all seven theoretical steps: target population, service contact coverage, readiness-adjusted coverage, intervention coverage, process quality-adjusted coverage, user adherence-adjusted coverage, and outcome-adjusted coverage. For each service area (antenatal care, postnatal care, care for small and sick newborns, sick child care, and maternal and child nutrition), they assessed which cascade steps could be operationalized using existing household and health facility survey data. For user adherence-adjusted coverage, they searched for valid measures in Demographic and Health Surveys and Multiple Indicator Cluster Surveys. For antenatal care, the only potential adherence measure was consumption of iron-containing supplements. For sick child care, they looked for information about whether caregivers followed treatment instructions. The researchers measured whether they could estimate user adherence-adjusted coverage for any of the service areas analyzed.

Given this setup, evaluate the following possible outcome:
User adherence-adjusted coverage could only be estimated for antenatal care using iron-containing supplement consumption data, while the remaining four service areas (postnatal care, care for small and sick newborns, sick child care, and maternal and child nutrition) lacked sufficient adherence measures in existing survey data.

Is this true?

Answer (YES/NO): NO